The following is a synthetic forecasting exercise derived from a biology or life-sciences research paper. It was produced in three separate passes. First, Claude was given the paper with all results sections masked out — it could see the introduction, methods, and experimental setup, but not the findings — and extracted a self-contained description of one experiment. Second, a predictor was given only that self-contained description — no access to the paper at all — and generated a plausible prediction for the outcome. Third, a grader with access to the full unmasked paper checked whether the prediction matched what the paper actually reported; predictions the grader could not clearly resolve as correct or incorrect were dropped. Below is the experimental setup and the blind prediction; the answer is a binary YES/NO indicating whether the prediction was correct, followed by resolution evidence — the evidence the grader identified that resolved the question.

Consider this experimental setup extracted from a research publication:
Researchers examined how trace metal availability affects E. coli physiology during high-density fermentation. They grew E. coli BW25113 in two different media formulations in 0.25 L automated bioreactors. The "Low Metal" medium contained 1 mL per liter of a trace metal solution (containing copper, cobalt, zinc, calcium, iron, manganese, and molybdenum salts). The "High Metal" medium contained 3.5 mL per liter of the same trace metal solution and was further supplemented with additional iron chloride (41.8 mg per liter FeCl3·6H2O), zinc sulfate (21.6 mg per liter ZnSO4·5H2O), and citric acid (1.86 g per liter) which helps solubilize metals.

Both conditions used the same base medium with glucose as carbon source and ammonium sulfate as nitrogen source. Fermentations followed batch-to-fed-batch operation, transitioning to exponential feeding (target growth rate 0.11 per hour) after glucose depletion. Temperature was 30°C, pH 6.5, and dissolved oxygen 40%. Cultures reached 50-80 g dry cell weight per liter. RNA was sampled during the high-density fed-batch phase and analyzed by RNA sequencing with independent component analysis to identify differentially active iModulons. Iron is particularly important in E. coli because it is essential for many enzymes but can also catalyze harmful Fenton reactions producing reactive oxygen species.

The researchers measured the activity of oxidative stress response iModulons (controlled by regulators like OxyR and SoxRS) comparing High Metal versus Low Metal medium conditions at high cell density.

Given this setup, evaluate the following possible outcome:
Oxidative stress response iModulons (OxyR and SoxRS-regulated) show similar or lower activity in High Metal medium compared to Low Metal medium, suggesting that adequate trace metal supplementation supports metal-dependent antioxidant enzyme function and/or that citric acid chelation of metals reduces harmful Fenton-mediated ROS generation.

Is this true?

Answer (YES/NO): YES